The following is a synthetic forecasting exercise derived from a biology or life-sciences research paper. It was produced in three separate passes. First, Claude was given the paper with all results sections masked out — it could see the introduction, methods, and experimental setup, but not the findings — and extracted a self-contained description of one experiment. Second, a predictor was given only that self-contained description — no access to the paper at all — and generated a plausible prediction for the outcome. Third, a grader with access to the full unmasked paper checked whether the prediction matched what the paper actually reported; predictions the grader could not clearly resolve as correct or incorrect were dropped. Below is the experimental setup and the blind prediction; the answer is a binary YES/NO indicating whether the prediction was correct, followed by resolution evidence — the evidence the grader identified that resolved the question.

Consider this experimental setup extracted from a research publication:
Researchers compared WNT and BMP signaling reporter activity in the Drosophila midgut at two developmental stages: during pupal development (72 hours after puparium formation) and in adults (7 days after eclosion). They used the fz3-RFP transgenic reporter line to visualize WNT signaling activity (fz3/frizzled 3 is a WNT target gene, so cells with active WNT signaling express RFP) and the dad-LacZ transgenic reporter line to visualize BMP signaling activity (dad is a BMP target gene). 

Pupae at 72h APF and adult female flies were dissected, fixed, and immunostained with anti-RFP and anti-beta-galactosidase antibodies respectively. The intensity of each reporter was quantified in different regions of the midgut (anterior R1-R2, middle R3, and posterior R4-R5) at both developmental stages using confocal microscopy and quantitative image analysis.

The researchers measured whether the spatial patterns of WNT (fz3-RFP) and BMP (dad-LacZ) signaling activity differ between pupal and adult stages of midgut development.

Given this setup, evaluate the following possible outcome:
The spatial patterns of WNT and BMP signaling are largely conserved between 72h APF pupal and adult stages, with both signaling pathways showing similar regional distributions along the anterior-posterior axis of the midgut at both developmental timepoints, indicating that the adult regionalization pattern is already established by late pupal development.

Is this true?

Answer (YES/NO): NO